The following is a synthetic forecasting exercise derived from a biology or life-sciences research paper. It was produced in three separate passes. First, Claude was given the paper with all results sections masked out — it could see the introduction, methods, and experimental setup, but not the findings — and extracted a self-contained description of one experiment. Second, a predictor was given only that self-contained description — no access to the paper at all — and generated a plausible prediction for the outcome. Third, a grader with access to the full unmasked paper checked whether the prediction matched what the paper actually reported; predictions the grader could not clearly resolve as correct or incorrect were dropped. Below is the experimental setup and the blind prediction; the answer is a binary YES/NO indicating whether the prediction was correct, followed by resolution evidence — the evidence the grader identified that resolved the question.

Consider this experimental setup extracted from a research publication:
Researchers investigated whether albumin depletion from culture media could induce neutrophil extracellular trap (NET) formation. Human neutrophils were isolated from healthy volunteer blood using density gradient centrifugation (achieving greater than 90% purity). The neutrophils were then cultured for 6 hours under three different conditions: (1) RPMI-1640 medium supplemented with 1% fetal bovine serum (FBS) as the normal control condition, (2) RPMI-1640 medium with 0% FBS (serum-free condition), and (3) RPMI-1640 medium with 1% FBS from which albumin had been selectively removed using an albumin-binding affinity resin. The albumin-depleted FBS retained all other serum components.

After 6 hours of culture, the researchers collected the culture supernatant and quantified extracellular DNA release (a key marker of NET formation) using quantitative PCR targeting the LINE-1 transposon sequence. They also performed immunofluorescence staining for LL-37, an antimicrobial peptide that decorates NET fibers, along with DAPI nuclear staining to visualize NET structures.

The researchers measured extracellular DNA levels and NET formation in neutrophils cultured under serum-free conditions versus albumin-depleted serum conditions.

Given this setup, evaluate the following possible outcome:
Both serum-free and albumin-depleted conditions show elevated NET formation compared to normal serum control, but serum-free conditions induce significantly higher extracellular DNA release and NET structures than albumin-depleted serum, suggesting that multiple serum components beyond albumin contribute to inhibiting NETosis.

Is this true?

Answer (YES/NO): NO